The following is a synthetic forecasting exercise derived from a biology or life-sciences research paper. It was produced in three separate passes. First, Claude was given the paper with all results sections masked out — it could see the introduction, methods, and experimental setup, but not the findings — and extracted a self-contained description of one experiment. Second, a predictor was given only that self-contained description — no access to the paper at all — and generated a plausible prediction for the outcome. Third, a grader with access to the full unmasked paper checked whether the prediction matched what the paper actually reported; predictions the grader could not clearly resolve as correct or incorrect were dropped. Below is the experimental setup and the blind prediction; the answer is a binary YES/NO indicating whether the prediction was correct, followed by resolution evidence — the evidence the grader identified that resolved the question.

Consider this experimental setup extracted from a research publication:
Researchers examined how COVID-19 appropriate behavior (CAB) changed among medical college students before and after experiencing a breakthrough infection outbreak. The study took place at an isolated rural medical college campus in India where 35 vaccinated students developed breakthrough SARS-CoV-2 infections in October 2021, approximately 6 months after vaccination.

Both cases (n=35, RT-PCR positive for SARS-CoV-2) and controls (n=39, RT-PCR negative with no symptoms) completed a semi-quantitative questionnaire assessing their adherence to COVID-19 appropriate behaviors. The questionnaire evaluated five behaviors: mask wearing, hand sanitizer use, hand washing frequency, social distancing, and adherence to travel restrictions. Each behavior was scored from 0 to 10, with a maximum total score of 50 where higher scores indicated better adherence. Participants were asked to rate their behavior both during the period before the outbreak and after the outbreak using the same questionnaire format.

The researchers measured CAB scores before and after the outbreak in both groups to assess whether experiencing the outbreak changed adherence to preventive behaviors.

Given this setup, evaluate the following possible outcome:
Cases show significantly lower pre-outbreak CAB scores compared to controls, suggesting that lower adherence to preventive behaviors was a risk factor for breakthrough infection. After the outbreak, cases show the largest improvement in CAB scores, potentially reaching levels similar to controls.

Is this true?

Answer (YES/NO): NO